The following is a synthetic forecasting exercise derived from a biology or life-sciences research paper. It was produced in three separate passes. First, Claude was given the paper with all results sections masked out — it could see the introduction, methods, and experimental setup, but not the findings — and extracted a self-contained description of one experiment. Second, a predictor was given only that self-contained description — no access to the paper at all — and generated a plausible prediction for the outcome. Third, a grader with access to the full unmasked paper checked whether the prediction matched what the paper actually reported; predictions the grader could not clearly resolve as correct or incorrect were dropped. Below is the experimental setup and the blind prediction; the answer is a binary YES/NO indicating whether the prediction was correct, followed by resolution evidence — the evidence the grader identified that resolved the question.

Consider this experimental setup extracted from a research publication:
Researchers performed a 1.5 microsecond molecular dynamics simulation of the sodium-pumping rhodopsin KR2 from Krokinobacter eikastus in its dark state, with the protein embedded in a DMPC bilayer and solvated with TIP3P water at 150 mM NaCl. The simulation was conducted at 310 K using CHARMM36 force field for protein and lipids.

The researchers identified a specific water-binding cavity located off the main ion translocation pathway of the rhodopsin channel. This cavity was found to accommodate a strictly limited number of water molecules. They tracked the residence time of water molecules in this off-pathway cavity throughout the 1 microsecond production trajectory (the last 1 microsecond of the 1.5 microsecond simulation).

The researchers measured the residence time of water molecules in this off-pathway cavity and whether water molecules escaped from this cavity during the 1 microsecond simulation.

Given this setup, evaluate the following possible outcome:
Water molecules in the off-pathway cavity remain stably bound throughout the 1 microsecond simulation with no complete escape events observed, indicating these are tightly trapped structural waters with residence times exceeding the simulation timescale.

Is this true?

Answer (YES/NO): YES